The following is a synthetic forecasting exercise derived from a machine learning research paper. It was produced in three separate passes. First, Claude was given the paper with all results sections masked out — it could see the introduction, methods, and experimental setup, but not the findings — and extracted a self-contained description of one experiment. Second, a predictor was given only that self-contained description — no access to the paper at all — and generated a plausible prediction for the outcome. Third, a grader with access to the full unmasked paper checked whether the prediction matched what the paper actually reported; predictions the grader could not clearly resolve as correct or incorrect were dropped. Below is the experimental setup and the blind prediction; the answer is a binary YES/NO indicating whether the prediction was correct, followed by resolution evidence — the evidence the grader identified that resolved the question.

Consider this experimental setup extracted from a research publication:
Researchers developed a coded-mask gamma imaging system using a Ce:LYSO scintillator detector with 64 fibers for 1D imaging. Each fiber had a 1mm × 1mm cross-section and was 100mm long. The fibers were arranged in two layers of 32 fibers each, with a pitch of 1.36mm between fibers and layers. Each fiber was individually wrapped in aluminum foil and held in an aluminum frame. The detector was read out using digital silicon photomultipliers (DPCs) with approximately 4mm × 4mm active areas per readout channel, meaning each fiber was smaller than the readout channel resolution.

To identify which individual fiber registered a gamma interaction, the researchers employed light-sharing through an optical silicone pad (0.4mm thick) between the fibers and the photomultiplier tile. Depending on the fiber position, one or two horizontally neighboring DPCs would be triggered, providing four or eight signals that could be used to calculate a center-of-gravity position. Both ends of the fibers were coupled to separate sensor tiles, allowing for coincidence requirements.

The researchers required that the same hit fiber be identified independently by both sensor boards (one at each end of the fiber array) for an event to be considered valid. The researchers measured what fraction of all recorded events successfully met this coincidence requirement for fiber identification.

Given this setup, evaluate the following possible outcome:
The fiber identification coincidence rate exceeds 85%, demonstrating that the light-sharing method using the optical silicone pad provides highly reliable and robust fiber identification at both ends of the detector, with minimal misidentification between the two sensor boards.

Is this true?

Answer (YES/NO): NO